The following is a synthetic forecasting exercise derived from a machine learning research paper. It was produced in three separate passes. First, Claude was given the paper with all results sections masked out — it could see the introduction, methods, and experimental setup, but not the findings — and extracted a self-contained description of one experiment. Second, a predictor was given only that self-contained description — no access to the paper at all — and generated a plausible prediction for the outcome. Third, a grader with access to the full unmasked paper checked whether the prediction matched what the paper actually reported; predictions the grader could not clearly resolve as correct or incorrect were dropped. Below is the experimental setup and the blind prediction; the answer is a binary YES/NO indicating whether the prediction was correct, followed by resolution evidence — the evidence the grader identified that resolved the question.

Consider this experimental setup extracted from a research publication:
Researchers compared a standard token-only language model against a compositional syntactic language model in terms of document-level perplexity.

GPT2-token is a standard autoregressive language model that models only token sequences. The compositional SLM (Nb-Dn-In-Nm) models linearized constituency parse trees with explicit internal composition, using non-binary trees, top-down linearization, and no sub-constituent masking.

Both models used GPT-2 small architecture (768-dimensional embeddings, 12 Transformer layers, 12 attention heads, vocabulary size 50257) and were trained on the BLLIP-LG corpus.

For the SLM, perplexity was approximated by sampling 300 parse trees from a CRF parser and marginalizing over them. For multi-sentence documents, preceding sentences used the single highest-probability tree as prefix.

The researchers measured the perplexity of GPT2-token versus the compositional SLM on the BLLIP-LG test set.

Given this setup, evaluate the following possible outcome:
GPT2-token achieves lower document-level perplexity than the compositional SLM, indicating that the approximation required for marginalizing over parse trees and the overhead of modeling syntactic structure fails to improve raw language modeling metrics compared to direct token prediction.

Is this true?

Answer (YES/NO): YES